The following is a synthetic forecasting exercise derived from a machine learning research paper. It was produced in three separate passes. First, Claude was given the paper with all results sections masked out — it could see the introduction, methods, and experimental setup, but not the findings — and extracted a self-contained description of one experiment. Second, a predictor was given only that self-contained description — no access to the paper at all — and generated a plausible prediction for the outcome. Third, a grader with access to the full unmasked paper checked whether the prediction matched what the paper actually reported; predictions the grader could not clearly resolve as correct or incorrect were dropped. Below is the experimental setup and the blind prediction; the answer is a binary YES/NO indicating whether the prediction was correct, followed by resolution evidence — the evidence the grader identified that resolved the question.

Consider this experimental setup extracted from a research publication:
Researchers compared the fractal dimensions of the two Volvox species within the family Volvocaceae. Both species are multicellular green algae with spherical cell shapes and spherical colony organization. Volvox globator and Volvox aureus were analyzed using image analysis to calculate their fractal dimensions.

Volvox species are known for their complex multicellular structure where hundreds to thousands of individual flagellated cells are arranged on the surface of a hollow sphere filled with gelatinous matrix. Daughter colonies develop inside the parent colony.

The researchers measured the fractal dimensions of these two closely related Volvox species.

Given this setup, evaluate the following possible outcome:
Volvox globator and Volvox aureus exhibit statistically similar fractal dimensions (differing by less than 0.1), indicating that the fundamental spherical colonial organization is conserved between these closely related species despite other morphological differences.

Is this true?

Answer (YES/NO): NO